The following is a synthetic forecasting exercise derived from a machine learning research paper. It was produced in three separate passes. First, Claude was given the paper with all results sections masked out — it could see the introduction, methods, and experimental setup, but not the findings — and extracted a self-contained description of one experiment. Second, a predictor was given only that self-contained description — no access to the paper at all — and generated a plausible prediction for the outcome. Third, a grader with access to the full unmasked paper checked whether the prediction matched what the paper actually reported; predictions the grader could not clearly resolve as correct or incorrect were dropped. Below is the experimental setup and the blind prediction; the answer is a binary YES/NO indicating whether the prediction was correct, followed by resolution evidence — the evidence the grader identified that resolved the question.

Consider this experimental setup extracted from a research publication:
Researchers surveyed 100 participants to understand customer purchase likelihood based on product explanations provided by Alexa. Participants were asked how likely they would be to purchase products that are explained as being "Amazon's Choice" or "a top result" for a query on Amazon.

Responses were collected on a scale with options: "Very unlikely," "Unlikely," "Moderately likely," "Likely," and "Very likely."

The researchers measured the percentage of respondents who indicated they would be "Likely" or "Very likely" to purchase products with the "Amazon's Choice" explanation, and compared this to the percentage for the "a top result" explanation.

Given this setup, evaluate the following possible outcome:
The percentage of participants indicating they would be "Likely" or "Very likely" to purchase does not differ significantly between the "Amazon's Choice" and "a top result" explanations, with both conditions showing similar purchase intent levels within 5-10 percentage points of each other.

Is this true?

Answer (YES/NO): YES